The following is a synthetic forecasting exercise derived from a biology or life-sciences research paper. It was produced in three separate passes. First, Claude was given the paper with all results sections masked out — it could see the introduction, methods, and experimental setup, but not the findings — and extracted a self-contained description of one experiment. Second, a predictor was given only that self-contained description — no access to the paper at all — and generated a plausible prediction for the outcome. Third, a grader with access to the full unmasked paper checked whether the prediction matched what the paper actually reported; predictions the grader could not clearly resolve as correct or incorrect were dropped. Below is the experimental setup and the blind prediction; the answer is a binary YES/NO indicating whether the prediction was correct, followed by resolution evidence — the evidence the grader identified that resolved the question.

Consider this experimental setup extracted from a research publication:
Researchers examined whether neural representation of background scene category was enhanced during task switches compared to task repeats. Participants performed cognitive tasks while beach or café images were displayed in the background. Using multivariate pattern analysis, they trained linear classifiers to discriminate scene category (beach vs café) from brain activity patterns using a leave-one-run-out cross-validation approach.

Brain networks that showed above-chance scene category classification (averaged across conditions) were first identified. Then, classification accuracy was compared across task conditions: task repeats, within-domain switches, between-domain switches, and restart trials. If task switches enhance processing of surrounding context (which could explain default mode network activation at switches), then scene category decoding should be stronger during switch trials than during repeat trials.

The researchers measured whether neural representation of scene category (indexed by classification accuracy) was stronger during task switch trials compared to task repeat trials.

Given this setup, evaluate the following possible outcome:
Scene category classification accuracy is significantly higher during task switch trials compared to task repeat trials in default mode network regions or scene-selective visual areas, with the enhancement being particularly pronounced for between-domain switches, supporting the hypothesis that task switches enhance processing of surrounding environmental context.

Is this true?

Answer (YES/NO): NO